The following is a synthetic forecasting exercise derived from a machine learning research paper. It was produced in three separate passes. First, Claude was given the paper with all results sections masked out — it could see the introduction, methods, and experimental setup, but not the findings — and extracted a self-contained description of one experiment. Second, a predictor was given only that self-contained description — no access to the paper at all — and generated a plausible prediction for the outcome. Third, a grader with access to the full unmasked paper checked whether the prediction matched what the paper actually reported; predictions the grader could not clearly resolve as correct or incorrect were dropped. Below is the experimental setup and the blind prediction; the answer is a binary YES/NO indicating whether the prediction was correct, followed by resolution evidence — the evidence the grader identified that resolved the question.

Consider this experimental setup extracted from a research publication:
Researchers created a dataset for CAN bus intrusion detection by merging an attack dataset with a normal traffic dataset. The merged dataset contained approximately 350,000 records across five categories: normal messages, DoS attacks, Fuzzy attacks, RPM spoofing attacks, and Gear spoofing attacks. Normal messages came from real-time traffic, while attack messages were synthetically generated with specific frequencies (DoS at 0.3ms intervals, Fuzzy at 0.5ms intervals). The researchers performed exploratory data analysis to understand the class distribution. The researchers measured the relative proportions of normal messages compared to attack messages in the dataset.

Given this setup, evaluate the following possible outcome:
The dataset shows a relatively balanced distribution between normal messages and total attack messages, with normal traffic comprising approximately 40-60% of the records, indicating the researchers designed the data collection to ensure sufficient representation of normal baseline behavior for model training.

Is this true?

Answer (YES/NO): YES